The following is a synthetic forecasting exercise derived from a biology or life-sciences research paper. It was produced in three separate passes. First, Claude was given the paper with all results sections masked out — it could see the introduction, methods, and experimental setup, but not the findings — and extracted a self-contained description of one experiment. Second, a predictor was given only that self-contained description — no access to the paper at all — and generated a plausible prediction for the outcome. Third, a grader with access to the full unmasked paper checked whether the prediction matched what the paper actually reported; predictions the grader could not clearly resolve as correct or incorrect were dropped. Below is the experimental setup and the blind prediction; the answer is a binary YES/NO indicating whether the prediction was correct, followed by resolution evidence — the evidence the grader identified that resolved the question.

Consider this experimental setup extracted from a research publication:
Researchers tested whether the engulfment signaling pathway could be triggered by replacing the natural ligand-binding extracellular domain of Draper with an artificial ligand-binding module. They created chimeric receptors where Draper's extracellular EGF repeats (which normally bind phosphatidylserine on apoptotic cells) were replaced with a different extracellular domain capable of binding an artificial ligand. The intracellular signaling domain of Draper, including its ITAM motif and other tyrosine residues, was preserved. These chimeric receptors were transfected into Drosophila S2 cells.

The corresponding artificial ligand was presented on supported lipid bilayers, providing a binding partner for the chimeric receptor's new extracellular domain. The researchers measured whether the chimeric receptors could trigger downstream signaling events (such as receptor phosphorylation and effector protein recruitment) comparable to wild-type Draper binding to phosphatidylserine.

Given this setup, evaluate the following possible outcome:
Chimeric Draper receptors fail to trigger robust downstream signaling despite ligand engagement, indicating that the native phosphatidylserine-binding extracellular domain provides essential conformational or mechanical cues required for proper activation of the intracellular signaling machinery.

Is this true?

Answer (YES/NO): NO